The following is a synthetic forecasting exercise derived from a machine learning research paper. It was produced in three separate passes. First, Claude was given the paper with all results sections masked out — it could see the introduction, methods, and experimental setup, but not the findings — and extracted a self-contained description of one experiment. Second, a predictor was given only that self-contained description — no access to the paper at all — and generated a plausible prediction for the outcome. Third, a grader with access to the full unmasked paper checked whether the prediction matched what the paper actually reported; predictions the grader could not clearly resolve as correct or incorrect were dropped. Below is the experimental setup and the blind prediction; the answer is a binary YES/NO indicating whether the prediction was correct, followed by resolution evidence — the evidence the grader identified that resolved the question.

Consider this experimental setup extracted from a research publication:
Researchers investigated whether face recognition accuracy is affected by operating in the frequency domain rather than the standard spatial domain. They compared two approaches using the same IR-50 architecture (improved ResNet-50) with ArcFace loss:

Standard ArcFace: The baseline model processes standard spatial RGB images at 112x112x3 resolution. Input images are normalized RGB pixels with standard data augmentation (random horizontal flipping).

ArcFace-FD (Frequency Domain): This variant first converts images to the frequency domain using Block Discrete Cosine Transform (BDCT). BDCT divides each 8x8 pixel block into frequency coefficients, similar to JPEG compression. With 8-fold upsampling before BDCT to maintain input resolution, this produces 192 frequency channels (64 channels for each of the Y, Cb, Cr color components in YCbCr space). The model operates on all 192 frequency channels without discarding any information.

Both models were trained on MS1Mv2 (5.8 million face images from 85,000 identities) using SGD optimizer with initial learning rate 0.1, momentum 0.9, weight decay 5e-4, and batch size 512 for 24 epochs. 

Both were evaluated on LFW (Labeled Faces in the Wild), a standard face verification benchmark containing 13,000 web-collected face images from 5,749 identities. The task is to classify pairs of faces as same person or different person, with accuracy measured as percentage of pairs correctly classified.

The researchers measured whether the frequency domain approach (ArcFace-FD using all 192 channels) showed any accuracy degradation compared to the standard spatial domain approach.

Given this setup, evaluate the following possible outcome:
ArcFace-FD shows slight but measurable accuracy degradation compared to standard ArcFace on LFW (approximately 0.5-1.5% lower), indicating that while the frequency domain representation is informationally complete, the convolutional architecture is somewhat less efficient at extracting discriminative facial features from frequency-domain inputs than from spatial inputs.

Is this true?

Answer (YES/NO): NO